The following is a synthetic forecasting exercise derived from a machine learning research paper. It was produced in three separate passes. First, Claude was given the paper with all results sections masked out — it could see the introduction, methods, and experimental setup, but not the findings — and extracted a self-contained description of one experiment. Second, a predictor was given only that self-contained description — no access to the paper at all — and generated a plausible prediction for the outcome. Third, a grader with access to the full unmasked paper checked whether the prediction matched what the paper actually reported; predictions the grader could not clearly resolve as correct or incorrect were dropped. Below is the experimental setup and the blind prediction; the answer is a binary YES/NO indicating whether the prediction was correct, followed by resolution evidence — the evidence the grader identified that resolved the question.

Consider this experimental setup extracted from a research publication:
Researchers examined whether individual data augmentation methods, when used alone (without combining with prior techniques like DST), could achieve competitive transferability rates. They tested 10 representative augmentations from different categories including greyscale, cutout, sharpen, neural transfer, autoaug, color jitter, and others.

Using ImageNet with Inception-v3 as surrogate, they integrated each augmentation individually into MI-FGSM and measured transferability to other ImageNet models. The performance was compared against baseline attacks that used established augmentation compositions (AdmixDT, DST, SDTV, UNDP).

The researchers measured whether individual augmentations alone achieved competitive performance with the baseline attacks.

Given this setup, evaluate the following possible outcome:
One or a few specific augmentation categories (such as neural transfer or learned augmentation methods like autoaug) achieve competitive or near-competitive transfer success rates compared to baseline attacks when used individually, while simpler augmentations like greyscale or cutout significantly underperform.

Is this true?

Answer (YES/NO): NO